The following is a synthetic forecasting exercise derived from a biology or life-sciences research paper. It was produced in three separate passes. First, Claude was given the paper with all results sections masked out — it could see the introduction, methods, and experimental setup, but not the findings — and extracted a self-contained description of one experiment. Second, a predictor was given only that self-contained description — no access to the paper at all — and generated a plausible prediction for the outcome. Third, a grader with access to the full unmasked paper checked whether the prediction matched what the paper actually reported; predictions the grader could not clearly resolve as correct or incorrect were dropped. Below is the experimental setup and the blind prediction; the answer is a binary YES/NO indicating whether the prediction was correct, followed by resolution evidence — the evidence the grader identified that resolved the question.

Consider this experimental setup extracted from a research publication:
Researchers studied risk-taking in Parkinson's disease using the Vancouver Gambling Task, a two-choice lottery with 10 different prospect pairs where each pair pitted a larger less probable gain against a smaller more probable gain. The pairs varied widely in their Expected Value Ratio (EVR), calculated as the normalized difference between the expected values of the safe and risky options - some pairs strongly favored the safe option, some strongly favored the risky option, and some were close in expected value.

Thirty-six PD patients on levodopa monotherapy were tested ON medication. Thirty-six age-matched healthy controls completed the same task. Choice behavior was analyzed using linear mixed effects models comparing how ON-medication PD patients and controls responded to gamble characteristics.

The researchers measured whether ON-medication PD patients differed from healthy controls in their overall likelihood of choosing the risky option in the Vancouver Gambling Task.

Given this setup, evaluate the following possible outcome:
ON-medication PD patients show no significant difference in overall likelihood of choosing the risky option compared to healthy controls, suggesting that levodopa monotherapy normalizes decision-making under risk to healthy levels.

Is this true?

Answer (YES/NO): YES